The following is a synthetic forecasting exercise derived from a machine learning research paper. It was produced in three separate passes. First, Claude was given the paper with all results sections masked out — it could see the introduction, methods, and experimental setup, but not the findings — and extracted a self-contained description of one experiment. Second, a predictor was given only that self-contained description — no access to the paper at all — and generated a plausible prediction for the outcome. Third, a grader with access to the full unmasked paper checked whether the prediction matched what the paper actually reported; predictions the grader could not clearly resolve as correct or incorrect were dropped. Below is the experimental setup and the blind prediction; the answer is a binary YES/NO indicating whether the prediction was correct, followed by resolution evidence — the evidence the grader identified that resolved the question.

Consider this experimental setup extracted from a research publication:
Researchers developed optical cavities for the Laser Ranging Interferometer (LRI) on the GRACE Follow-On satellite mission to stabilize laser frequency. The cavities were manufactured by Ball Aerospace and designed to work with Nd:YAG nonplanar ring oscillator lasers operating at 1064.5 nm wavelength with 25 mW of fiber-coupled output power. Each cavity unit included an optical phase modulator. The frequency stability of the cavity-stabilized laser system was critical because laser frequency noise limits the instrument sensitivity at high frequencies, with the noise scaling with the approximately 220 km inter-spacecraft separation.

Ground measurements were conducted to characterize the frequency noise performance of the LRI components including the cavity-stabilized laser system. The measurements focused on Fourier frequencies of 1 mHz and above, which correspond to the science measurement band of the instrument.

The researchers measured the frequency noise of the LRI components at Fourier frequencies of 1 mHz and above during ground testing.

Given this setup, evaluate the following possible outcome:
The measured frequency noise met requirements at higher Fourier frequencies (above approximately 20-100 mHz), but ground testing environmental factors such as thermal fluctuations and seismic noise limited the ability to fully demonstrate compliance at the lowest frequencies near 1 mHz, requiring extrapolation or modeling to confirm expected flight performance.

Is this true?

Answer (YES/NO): NO